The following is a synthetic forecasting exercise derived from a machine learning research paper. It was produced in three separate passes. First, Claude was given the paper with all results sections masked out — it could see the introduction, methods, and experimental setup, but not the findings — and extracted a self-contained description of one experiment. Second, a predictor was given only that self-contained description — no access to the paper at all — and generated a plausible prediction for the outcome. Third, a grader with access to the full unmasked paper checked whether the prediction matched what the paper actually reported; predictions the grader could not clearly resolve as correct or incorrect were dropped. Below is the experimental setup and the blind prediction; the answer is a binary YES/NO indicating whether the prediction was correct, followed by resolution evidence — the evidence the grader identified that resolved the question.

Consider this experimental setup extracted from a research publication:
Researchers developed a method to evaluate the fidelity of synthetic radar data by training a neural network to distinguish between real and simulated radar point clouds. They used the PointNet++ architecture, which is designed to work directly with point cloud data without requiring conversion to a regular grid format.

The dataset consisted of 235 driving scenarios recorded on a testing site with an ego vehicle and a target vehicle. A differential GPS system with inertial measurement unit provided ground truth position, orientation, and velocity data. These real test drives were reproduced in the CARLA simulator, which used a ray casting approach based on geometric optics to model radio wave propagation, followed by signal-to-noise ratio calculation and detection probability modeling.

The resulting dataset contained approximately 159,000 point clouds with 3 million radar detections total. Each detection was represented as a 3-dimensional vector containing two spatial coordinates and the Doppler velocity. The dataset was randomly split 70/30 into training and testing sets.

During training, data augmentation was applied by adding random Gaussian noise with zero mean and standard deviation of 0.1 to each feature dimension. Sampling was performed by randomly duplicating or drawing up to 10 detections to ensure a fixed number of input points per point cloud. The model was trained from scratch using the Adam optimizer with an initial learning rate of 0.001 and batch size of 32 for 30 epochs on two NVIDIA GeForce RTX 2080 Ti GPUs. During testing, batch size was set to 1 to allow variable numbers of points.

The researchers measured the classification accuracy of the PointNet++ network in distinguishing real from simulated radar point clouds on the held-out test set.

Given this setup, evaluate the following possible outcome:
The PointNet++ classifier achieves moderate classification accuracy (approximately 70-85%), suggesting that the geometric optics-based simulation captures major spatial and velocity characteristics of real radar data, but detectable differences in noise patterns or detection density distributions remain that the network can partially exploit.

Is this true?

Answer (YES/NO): YES